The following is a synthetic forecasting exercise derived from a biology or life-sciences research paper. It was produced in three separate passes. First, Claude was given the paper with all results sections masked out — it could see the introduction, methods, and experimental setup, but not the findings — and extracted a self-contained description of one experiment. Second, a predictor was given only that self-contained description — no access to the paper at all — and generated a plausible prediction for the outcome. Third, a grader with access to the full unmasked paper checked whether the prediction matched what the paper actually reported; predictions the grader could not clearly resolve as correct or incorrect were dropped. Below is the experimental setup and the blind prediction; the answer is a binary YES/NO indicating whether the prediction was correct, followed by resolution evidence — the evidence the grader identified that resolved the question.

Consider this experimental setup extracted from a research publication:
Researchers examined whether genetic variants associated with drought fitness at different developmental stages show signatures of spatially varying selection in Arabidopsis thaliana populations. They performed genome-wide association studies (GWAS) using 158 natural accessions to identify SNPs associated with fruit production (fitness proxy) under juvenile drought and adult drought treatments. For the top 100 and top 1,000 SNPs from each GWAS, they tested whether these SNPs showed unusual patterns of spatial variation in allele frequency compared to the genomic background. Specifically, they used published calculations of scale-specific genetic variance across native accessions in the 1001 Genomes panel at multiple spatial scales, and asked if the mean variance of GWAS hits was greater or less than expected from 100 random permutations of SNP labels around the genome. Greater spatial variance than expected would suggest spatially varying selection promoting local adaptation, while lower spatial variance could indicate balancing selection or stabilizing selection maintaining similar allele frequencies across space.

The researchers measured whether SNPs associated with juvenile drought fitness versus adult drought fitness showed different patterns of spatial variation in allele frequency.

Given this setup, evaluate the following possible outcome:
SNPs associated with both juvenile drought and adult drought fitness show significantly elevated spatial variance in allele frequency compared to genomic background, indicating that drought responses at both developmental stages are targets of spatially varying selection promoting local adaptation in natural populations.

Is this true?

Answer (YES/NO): NO